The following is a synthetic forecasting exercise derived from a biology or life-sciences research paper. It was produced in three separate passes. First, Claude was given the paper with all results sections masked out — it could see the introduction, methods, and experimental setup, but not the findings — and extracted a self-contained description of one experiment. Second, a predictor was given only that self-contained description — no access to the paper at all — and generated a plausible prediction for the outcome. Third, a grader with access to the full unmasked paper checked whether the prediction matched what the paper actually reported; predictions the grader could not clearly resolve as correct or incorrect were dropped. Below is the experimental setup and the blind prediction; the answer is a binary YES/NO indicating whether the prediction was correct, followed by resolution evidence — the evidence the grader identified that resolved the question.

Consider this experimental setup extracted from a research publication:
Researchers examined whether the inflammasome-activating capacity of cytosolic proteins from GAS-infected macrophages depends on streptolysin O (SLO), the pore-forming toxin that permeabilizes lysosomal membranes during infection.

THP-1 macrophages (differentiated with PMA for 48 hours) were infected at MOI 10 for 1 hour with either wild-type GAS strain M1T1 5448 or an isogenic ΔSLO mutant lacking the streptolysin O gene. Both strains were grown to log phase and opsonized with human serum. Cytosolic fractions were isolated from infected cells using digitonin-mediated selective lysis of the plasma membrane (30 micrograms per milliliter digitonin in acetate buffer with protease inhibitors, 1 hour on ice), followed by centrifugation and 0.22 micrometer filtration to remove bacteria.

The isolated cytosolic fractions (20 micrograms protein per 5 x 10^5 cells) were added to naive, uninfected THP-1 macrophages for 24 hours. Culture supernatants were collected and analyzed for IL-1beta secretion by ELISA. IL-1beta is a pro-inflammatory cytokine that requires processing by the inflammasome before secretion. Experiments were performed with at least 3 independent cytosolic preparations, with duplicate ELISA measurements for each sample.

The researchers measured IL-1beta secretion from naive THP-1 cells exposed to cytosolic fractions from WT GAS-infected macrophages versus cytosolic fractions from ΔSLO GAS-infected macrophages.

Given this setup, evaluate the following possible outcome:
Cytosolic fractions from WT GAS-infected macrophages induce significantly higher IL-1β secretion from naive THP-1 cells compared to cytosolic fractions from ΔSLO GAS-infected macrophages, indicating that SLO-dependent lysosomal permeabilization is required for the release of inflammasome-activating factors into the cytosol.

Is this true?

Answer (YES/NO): NO